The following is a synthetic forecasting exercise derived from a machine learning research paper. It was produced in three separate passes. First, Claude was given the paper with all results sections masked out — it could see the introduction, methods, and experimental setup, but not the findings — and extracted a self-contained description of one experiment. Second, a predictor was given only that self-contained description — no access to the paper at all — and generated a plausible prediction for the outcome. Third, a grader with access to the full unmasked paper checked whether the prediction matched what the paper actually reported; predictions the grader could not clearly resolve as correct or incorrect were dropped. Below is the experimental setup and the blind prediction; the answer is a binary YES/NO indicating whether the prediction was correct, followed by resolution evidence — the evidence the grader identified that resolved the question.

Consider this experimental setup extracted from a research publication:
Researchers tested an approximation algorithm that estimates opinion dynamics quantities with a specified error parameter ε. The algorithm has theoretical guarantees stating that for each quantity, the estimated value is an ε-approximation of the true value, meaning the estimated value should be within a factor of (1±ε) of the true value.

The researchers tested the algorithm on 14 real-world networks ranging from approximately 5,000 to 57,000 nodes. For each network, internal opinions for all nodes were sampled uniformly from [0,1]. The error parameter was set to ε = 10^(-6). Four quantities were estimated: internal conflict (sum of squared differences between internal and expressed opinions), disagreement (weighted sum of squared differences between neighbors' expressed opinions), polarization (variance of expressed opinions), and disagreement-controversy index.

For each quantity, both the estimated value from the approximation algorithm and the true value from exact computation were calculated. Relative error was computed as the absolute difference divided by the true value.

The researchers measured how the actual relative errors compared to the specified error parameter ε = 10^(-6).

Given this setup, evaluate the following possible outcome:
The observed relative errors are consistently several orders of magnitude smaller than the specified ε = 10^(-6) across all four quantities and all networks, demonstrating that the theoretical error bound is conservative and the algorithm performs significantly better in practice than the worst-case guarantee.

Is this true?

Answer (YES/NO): NO